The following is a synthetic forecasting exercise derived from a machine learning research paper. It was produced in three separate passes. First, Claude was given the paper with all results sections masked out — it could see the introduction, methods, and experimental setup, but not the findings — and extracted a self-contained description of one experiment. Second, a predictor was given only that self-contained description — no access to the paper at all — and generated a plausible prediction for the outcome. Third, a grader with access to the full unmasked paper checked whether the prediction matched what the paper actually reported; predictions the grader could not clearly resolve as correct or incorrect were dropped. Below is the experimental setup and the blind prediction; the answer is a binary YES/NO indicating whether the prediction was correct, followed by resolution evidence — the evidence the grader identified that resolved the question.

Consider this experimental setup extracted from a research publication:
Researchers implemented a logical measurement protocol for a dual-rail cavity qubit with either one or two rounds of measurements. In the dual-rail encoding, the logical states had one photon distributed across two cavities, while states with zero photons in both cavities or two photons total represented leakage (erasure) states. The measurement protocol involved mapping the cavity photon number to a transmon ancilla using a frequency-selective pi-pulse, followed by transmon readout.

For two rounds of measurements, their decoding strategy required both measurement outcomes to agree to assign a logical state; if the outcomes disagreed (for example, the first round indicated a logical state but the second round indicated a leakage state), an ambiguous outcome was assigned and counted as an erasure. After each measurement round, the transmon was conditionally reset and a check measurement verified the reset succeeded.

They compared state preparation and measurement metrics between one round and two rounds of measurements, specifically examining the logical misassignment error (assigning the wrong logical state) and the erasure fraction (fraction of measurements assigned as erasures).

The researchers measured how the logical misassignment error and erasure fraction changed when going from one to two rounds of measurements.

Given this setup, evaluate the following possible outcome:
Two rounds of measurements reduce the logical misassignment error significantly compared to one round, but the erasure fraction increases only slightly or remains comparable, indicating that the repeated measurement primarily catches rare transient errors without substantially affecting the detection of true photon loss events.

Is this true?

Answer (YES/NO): NO